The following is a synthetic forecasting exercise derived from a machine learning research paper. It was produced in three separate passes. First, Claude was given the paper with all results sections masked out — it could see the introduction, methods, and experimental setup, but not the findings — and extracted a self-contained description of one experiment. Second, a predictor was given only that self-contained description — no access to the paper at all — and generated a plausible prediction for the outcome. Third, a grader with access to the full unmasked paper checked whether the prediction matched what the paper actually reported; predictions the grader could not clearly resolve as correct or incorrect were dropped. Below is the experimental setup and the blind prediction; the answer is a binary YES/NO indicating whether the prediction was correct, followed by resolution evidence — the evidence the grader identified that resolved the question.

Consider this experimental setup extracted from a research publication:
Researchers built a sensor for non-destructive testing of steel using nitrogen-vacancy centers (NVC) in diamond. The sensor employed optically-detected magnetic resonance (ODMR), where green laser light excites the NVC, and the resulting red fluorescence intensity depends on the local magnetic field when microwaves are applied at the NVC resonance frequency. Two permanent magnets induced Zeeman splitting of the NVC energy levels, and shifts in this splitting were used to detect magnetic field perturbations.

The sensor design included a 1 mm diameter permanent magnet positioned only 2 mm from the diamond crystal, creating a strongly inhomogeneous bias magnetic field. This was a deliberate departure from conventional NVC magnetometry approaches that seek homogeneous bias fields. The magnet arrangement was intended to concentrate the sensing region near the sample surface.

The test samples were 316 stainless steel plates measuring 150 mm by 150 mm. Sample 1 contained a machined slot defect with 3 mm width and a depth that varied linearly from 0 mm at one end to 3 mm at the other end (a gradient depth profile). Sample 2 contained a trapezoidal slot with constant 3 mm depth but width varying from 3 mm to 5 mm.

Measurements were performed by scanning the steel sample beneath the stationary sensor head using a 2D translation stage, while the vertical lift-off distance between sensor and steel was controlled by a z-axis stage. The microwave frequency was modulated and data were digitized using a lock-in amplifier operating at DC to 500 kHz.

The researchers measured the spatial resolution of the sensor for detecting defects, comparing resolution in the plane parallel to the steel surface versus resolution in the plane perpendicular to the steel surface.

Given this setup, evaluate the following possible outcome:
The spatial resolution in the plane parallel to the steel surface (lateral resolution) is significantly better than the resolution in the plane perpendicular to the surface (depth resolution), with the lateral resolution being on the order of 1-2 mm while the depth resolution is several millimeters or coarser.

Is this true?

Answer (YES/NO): NO